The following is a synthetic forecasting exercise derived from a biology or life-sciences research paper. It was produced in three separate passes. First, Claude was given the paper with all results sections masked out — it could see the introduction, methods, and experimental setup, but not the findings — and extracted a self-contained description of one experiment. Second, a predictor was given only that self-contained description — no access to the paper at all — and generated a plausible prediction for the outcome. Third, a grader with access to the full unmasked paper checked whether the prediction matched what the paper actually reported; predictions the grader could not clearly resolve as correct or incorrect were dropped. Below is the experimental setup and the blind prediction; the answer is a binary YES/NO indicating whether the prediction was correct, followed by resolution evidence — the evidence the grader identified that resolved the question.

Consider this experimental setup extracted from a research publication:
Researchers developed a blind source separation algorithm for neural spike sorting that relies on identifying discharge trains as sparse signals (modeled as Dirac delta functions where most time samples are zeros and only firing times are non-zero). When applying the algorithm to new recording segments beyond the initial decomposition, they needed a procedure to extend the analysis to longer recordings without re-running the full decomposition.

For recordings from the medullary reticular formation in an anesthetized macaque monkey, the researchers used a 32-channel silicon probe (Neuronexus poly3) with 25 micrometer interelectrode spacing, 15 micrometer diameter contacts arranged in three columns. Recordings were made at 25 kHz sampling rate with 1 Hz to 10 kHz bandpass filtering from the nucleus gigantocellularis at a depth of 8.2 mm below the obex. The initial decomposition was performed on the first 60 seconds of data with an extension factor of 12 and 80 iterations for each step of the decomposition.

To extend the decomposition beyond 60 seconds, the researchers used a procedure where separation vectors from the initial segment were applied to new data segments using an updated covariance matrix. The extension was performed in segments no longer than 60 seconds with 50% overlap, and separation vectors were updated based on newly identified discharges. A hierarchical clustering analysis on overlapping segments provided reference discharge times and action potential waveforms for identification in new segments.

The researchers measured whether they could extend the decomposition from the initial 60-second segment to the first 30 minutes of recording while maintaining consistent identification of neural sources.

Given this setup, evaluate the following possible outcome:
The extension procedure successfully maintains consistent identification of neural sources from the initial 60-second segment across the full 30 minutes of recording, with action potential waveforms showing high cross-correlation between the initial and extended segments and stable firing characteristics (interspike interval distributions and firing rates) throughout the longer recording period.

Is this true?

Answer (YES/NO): NO